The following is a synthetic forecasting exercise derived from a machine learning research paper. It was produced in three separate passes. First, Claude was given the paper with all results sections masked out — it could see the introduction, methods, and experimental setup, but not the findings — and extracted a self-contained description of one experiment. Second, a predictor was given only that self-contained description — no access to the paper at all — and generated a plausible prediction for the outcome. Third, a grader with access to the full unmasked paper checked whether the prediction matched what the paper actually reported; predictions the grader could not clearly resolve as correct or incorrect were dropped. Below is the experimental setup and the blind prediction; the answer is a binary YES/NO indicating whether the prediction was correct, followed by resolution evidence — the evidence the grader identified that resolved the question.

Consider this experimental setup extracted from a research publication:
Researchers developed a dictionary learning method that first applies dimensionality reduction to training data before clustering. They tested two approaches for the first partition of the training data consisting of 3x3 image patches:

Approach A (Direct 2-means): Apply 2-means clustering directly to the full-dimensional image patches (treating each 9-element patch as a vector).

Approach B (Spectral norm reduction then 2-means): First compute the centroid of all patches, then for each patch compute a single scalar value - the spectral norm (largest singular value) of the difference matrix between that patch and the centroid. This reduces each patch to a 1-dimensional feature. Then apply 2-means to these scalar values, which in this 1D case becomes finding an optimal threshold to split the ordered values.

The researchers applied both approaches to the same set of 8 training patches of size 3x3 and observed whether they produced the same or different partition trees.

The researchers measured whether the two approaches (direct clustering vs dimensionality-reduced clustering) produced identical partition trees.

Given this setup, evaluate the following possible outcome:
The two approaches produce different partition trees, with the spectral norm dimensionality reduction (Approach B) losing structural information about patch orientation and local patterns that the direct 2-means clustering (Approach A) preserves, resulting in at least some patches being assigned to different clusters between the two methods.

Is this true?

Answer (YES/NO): YES